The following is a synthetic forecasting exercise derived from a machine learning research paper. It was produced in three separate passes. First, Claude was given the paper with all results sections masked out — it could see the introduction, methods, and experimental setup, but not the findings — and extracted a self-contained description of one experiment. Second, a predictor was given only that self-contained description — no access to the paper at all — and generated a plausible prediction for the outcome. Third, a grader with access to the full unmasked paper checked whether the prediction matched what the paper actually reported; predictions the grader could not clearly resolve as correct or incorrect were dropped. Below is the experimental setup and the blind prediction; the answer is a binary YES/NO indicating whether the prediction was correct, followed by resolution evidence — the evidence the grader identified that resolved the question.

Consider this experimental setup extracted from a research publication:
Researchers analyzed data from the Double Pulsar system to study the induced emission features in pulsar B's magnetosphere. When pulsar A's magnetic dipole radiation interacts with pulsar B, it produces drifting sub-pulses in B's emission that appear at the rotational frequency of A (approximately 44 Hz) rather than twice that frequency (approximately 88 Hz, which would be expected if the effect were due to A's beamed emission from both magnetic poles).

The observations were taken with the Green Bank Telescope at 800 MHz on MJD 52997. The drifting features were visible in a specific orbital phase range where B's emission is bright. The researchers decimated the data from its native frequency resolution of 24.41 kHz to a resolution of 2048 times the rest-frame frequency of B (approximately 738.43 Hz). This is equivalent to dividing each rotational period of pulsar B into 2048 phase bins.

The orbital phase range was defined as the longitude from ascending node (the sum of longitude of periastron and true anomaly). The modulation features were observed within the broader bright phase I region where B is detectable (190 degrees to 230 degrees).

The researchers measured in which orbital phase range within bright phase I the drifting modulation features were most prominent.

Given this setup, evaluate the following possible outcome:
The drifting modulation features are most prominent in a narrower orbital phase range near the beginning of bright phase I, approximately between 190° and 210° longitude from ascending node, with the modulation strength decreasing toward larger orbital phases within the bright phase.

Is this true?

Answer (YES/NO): NO